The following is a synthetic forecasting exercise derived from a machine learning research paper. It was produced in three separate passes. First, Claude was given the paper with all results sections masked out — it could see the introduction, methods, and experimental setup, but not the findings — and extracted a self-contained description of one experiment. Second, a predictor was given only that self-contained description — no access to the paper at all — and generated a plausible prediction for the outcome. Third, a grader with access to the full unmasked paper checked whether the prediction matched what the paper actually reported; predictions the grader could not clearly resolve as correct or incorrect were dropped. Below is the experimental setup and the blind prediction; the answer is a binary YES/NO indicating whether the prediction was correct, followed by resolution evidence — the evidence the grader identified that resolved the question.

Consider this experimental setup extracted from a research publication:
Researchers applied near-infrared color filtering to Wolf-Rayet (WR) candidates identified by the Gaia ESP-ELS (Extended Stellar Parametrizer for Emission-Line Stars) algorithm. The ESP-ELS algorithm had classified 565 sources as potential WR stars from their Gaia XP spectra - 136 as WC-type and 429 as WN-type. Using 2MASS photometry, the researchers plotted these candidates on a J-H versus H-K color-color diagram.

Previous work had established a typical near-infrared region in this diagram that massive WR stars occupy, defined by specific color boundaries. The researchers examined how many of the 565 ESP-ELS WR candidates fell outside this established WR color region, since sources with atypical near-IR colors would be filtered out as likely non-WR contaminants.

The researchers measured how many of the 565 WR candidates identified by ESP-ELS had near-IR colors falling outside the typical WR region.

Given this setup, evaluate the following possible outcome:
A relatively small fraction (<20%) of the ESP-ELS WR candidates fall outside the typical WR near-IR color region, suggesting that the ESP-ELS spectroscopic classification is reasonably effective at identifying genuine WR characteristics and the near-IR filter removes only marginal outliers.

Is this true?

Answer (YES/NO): NO